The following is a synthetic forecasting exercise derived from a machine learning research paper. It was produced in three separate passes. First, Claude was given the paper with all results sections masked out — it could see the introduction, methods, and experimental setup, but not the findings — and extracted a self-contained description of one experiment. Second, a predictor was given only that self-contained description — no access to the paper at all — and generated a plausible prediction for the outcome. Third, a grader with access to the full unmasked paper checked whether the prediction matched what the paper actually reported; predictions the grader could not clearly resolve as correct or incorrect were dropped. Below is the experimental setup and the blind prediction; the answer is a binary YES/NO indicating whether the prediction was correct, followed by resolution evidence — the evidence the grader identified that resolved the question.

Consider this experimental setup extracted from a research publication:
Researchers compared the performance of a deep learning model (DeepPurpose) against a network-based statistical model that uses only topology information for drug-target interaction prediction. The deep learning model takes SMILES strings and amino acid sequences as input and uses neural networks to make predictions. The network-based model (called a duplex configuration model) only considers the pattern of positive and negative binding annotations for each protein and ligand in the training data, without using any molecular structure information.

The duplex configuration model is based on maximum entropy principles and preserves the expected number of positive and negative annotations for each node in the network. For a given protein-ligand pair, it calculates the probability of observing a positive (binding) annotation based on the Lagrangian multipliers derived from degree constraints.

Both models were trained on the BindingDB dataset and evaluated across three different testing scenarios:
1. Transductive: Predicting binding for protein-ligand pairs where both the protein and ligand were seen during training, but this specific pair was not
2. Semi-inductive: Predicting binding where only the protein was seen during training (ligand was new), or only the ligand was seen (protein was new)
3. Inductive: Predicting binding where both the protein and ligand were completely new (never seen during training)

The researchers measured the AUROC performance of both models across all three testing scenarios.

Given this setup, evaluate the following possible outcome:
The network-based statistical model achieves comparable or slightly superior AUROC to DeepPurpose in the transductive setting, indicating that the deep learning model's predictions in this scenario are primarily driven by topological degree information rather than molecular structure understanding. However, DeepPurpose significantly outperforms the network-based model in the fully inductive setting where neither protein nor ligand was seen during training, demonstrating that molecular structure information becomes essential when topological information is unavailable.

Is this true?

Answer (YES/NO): NO